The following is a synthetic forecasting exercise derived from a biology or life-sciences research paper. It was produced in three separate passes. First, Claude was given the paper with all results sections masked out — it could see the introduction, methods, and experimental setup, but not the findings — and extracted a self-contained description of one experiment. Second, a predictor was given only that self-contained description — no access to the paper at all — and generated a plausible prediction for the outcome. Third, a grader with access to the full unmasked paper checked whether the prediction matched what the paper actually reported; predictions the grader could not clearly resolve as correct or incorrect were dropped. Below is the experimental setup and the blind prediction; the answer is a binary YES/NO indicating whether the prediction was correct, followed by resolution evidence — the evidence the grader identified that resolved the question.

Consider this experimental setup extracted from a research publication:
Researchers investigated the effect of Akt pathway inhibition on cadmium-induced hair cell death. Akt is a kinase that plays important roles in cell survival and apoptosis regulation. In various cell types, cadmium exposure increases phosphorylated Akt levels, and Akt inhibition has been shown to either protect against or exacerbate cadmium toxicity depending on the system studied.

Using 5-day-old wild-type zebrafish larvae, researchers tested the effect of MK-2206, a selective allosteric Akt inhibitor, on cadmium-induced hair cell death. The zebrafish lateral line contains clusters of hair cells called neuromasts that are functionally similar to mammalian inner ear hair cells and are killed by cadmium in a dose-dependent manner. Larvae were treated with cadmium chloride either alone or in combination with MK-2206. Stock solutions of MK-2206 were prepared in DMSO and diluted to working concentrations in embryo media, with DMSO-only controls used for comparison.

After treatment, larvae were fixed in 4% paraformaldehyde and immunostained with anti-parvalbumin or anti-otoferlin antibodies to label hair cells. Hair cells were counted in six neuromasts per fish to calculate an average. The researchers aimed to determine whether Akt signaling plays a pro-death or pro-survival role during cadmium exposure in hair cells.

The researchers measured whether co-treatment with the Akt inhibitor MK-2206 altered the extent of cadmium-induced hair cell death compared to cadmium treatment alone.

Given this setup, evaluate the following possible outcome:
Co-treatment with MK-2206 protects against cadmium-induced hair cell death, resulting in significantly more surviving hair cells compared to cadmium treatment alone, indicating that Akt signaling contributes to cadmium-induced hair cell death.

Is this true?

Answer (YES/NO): NO